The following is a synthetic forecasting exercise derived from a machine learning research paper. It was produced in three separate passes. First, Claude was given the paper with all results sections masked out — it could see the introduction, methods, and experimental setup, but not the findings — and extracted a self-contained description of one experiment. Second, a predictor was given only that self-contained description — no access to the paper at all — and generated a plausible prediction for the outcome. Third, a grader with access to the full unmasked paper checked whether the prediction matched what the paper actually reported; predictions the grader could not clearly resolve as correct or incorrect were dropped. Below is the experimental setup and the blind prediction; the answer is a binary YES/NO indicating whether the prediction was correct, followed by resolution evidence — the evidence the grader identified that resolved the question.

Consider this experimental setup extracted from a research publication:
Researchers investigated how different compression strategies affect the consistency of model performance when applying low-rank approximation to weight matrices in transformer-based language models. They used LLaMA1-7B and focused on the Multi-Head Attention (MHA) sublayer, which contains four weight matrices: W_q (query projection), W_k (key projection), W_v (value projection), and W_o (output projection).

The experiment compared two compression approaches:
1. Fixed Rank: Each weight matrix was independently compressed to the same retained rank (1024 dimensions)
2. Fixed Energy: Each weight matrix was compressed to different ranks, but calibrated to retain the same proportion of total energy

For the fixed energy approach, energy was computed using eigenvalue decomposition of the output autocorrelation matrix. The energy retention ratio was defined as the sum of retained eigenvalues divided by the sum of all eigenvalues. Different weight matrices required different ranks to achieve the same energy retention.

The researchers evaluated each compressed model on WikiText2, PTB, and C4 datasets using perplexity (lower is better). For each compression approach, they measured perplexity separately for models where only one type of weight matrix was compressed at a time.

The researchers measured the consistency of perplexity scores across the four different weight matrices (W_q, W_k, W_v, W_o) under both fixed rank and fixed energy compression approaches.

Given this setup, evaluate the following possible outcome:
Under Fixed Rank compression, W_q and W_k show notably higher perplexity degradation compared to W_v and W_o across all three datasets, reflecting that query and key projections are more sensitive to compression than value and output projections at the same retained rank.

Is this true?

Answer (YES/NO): NO